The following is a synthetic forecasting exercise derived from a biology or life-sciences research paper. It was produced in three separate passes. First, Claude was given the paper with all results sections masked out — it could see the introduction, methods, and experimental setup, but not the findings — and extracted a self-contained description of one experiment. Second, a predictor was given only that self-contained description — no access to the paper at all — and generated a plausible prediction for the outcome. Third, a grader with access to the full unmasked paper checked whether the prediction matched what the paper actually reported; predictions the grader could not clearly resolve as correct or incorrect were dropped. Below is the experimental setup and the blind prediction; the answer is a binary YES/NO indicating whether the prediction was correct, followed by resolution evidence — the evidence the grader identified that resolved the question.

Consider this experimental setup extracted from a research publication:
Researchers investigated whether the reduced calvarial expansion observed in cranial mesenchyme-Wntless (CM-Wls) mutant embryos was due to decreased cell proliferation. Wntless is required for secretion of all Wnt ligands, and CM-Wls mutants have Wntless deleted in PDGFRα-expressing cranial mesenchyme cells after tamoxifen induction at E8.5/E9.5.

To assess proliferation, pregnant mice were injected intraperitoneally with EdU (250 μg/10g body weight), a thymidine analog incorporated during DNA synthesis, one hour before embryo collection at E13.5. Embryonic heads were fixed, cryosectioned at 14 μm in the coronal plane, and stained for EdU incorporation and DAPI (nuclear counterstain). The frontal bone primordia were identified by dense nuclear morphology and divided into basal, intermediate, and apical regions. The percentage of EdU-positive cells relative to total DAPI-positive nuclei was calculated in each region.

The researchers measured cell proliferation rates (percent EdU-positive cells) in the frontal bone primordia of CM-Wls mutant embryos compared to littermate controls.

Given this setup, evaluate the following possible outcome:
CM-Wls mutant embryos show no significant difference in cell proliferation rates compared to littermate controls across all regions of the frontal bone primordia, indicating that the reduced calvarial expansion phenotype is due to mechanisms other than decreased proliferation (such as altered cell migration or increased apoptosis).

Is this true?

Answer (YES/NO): NO